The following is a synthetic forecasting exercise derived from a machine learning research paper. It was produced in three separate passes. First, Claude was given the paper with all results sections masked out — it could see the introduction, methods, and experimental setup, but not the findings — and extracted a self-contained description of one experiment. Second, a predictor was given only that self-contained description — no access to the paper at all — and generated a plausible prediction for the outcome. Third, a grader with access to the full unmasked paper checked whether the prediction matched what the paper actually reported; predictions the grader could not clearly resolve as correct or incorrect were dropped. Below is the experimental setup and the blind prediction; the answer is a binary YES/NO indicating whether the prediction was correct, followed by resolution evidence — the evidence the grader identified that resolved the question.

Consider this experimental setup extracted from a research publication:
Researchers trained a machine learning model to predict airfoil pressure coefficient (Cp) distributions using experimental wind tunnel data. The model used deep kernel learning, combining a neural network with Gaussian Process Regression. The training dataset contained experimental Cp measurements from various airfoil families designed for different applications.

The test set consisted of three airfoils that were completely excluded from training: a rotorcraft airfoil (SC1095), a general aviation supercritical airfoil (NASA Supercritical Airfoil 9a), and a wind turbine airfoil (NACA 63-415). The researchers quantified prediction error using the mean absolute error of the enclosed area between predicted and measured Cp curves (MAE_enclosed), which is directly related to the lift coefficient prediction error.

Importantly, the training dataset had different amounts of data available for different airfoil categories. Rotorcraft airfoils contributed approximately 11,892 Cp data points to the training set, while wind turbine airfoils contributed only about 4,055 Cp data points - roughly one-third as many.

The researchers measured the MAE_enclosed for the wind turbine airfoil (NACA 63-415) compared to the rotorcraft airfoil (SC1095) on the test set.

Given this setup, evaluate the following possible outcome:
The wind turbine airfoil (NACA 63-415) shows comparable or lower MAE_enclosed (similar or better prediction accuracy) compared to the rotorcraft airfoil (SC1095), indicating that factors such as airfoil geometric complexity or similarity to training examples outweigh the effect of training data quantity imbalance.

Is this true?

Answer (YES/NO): NO